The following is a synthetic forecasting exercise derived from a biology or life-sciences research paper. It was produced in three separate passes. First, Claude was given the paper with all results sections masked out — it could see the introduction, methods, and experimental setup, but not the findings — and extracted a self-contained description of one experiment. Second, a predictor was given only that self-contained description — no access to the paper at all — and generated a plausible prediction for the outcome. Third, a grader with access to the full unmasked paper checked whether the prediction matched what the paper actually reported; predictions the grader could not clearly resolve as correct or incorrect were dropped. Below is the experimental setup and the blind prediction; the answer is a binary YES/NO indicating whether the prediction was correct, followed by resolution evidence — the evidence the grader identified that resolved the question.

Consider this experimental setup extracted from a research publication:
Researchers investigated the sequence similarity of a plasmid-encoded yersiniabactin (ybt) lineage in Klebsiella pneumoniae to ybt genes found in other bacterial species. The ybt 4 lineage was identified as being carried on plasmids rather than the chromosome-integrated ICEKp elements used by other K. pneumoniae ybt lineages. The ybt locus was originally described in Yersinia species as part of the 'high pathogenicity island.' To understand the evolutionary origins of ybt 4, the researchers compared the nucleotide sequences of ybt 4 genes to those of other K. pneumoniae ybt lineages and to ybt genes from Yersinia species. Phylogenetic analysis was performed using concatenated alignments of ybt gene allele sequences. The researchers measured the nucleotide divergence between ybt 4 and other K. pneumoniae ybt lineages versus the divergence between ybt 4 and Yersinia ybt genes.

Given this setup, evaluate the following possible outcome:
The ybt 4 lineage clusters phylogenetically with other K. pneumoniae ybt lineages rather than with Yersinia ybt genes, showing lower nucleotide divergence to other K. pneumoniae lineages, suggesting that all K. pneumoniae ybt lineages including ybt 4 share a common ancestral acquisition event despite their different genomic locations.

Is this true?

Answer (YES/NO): NO